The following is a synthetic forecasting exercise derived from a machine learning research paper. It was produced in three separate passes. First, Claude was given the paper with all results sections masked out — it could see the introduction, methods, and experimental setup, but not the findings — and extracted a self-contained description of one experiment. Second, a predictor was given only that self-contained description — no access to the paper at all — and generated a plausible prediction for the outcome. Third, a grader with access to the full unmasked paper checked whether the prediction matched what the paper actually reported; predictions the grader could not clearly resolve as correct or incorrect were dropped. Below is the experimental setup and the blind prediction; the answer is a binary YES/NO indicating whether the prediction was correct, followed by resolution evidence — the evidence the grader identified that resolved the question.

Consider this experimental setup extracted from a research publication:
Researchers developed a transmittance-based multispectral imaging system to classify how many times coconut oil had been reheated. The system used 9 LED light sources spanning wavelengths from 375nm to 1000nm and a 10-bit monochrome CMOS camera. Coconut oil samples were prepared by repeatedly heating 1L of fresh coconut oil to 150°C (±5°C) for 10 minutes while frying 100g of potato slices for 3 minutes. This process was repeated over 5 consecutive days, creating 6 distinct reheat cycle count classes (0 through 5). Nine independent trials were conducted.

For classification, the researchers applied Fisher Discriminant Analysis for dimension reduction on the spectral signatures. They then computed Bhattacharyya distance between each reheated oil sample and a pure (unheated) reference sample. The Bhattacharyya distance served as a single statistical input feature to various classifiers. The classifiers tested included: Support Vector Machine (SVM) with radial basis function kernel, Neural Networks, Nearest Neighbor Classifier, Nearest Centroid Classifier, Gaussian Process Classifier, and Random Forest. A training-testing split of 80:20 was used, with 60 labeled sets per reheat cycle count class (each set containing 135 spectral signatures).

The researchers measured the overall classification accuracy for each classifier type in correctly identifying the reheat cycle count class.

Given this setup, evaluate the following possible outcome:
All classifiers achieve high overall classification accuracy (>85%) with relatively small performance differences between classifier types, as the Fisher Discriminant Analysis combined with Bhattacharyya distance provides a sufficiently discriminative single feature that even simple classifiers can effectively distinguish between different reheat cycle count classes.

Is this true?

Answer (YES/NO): NO